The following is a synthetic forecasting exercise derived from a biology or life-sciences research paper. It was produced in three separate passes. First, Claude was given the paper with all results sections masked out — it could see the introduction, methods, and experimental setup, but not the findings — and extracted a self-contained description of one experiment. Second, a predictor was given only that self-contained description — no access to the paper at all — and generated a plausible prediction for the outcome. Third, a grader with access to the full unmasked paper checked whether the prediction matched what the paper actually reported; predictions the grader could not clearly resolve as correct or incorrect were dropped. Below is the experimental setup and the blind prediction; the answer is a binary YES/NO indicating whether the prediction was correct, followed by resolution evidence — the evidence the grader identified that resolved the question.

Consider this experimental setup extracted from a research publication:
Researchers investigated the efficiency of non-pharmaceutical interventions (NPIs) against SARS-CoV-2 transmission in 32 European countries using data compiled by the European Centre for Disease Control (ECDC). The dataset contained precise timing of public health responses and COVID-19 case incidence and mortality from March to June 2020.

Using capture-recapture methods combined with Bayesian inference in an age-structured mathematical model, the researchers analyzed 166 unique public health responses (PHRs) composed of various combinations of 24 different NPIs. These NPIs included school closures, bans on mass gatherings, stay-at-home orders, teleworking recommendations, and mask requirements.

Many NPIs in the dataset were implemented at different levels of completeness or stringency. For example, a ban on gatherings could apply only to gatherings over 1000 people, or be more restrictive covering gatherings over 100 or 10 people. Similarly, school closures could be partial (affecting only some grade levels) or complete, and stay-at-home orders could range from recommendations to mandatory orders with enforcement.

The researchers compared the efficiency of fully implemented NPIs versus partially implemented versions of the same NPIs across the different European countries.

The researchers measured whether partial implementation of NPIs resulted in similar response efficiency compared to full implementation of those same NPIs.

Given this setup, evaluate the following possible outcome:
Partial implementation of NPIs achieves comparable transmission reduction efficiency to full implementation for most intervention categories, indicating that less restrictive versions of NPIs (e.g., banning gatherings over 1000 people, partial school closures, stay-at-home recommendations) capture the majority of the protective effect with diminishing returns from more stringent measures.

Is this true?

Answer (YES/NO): NO